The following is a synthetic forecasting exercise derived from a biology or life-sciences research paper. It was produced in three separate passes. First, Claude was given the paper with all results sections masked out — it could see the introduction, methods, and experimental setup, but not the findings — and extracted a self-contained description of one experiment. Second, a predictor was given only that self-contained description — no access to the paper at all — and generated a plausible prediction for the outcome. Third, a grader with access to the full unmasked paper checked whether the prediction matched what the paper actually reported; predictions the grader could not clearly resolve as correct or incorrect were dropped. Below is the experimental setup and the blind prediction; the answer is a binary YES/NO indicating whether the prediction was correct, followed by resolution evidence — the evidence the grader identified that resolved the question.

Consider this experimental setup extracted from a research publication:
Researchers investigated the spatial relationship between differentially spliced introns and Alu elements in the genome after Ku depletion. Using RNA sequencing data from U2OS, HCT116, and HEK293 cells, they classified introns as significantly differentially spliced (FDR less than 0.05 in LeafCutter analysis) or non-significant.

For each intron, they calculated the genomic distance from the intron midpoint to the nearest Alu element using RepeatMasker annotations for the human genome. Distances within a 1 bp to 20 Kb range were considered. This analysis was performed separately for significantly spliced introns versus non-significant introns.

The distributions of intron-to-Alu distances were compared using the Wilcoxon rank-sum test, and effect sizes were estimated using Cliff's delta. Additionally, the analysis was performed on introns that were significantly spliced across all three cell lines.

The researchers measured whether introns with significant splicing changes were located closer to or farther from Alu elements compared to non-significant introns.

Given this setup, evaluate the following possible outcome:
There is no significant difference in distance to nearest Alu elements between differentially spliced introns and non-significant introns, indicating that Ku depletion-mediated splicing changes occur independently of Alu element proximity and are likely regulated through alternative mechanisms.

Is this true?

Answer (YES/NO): NO